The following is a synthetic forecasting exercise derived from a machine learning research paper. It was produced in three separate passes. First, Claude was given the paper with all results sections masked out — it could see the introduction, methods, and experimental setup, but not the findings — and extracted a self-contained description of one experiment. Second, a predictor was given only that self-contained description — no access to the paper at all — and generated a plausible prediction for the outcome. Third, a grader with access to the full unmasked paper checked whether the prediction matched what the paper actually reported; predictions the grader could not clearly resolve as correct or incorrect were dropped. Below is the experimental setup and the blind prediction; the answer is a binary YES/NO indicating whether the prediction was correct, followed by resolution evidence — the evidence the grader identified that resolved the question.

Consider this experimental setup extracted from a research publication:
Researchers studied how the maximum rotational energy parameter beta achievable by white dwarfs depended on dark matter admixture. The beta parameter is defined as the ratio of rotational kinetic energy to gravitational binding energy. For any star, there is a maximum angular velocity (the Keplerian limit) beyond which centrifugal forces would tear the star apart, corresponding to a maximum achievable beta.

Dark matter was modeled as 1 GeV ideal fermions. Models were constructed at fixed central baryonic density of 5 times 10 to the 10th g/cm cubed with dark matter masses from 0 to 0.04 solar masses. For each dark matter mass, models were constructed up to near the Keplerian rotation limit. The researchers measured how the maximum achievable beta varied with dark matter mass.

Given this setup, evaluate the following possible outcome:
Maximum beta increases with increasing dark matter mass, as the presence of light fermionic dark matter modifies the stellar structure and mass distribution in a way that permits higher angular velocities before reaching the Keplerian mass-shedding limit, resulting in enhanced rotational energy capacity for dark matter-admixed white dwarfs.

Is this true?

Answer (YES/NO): NO